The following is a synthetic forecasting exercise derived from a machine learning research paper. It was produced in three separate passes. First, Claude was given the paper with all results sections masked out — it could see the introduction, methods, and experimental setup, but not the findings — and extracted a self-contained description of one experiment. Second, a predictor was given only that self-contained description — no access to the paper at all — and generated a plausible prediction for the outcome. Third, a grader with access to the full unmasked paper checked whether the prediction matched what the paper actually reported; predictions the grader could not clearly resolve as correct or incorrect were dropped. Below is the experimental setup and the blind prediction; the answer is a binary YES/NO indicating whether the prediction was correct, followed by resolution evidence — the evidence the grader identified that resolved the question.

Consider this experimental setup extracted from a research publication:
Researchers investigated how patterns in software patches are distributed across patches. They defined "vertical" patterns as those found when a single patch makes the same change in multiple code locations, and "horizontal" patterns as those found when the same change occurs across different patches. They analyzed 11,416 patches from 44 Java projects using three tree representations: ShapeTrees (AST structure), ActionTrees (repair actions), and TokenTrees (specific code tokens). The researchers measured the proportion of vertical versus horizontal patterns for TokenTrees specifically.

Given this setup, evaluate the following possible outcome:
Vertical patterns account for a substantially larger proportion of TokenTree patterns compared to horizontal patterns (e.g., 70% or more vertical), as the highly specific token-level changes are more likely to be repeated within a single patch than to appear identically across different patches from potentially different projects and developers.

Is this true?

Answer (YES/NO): YES